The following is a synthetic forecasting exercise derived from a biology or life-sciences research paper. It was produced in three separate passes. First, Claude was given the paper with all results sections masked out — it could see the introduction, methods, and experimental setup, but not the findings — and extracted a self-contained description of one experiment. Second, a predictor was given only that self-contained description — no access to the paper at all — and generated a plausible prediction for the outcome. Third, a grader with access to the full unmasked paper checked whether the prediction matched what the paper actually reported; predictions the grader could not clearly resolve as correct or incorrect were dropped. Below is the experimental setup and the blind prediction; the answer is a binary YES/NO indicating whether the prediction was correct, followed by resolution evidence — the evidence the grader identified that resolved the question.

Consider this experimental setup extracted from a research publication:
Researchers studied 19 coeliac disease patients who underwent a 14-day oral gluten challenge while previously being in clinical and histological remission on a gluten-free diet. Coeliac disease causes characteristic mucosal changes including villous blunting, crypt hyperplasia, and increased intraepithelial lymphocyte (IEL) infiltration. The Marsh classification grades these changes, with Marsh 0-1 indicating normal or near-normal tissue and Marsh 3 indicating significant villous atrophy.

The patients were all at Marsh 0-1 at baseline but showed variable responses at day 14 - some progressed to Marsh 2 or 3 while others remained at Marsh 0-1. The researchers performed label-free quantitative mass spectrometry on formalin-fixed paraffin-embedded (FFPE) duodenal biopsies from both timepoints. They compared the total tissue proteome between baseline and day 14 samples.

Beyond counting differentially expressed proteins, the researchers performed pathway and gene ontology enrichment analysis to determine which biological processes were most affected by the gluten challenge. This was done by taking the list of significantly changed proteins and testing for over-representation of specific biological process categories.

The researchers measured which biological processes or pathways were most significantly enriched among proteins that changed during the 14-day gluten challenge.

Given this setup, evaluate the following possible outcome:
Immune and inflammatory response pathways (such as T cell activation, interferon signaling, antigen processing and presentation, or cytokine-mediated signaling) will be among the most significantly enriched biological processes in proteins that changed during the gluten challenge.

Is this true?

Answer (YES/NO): YES